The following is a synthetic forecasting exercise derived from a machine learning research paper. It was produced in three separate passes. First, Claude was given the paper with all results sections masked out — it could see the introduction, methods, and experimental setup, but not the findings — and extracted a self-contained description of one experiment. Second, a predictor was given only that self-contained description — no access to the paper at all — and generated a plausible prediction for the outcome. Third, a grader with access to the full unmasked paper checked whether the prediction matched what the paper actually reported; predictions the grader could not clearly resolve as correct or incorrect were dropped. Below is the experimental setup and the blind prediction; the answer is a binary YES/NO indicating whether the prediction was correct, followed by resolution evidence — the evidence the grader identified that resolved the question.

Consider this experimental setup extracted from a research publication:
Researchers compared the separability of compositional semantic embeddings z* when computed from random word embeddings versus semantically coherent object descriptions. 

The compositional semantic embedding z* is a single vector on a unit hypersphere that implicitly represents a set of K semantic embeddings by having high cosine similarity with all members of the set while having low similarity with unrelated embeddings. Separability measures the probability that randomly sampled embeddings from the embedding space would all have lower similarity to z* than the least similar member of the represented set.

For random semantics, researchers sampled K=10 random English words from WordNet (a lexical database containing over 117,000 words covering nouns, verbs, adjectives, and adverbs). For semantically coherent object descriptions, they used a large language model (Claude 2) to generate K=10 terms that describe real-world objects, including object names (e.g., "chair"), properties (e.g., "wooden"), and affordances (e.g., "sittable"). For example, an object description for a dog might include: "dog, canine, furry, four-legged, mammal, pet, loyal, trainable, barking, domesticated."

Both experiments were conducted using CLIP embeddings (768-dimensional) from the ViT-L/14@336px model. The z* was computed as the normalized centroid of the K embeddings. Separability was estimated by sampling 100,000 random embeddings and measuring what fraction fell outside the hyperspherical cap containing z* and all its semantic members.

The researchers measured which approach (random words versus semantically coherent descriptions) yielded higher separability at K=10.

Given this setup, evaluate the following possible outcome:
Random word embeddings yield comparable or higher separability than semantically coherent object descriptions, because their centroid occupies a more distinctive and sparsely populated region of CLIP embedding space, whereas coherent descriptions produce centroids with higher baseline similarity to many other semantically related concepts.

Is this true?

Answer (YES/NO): NO